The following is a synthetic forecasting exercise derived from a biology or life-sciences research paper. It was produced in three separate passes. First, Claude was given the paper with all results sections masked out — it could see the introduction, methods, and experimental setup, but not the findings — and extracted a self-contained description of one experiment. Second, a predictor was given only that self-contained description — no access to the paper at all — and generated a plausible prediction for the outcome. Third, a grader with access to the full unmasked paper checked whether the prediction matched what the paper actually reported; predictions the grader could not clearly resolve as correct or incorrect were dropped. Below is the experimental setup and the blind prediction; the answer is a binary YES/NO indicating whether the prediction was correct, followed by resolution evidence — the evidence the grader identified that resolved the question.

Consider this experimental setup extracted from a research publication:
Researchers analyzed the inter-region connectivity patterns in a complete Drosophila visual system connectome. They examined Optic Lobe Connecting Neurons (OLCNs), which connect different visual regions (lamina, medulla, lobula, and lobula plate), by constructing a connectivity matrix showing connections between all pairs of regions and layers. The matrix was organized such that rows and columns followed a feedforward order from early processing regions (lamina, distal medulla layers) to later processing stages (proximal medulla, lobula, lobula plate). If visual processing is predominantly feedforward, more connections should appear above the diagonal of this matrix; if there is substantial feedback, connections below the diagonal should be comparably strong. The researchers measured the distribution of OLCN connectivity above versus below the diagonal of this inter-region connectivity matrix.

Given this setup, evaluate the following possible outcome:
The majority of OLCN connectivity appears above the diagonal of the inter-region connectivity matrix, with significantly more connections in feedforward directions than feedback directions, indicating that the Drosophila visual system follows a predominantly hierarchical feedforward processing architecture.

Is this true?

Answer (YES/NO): YES